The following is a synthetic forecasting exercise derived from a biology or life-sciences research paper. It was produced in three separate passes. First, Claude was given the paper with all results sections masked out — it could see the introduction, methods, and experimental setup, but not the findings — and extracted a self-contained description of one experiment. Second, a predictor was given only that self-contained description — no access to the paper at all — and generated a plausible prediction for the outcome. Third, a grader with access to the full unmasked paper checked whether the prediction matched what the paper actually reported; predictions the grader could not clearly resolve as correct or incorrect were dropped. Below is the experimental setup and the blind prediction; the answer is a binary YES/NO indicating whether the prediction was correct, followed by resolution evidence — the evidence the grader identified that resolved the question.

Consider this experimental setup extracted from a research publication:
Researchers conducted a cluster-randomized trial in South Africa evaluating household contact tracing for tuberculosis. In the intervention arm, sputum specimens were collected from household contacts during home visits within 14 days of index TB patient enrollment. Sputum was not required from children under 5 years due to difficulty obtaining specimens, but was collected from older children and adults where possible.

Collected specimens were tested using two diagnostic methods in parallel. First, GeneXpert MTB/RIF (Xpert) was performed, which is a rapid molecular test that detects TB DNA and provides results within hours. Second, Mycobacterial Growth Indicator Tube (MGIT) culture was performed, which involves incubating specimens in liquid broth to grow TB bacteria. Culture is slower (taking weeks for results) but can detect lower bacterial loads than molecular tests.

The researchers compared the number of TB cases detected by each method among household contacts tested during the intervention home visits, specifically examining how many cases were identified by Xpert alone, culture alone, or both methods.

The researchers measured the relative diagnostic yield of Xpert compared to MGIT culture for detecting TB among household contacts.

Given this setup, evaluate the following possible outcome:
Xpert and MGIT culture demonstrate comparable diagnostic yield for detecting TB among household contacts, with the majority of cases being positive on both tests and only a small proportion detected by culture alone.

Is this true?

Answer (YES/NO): NO